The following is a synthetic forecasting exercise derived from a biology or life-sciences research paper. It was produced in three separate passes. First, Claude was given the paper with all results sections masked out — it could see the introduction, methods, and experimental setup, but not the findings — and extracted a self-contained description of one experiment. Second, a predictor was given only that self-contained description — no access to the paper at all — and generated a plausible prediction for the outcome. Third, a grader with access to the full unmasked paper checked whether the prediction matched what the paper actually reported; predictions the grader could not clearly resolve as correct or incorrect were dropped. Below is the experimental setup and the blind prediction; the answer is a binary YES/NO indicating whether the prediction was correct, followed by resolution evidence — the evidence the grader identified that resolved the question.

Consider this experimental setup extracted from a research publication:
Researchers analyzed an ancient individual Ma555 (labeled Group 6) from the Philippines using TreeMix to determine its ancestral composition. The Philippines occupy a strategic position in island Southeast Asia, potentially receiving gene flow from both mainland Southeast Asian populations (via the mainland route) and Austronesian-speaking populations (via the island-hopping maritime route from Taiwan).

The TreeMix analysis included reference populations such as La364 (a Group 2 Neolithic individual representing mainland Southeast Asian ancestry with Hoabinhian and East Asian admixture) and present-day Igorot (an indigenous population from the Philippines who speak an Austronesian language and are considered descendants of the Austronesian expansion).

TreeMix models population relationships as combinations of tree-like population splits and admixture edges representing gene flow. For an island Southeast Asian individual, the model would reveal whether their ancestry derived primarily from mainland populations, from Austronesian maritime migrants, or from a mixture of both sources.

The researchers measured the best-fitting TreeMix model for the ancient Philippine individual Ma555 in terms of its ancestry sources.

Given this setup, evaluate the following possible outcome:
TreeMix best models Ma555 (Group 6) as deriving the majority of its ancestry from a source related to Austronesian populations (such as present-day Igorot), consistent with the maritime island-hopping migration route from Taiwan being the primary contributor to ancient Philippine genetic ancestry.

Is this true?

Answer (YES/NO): NO